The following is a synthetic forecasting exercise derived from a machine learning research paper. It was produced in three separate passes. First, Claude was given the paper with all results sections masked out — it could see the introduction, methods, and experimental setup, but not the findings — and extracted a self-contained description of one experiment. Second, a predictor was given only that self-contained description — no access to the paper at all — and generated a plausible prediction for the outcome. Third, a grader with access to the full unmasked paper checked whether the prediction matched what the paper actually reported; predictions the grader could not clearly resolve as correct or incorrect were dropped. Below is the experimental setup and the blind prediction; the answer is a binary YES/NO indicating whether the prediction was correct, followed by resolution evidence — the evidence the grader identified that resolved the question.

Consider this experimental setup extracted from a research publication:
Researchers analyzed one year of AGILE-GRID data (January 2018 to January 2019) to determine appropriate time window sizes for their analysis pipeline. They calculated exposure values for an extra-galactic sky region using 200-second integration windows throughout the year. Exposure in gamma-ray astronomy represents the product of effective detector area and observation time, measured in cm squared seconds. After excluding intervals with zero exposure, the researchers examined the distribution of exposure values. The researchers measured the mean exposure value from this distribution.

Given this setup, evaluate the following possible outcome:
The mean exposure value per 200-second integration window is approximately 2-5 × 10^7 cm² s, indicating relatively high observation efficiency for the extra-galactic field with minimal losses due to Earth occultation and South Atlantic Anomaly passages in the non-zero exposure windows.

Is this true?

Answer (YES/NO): NO